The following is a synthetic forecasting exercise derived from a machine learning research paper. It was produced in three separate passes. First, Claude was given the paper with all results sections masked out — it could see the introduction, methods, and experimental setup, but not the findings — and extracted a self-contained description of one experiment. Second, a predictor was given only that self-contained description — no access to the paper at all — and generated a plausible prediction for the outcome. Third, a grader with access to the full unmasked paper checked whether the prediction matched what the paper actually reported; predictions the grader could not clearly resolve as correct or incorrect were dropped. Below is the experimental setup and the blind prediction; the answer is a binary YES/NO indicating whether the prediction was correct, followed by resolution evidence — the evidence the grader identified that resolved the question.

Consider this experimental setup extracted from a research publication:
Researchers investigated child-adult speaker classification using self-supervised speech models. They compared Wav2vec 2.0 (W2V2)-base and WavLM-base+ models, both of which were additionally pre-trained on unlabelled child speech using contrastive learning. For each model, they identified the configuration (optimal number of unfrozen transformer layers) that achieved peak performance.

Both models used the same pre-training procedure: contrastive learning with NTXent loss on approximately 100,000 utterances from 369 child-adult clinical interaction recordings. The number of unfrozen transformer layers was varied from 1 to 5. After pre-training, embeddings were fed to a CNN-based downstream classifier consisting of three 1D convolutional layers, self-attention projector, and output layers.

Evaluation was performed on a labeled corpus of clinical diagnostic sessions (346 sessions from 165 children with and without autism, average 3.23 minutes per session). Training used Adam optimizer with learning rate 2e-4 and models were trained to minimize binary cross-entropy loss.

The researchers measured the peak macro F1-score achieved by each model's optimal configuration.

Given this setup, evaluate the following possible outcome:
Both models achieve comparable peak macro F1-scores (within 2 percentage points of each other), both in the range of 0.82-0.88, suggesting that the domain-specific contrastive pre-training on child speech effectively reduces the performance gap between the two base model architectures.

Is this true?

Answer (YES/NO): NO